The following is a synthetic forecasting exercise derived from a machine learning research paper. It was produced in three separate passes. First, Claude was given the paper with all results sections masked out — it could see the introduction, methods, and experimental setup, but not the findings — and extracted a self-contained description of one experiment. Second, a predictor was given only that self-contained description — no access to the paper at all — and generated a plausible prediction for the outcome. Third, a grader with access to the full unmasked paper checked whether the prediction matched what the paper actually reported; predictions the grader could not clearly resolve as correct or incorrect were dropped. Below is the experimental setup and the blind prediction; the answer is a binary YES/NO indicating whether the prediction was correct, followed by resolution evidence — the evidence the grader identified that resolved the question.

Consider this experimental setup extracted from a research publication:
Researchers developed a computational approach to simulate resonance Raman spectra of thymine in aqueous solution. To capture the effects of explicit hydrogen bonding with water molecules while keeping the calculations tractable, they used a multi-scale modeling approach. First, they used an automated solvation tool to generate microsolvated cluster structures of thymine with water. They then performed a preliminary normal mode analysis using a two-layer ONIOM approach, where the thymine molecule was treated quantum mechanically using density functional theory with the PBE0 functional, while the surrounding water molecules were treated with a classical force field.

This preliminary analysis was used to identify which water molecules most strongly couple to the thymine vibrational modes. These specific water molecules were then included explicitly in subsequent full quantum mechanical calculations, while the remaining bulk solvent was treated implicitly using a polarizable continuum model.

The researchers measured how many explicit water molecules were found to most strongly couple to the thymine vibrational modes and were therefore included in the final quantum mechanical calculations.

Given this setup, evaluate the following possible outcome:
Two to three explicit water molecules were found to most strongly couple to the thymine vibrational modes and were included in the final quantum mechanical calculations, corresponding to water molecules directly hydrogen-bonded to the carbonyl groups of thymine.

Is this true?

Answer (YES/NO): NO